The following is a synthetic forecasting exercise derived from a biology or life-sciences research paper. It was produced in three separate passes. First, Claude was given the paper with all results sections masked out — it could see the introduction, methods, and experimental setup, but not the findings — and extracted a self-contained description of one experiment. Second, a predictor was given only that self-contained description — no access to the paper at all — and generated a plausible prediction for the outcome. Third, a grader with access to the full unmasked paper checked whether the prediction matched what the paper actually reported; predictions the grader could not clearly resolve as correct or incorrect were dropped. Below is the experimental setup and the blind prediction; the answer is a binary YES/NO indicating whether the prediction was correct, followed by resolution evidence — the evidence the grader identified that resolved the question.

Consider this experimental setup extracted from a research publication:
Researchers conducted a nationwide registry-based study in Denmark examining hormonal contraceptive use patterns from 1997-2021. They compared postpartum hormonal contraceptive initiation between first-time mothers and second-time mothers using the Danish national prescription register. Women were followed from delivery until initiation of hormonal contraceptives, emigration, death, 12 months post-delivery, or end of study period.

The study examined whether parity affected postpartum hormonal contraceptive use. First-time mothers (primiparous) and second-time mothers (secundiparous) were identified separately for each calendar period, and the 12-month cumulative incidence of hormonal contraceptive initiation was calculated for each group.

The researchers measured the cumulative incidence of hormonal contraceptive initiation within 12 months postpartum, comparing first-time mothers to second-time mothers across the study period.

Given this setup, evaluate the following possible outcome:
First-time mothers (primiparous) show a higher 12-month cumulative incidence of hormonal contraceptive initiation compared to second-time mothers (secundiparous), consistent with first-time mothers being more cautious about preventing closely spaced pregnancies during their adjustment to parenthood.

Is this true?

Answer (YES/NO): YES